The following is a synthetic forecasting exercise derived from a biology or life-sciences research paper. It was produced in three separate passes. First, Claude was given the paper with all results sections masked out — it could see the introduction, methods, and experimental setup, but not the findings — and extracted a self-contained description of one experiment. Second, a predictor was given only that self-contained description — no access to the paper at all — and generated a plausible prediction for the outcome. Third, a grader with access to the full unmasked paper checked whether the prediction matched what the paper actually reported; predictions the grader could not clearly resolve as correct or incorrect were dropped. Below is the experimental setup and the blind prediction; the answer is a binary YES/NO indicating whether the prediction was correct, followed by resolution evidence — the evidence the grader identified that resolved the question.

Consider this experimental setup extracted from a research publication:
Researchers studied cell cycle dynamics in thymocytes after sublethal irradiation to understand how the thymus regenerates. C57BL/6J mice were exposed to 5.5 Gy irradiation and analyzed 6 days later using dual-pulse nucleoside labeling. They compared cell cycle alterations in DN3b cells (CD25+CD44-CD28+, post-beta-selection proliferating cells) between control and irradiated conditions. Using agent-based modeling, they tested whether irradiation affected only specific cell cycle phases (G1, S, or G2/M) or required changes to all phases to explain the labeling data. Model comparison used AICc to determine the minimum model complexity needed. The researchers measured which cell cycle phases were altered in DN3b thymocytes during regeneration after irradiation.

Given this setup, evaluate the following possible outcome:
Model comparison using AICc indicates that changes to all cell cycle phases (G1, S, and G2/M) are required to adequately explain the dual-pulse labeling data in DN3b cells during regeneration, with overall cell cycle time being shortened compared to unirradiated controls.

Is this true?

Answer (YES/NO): NO